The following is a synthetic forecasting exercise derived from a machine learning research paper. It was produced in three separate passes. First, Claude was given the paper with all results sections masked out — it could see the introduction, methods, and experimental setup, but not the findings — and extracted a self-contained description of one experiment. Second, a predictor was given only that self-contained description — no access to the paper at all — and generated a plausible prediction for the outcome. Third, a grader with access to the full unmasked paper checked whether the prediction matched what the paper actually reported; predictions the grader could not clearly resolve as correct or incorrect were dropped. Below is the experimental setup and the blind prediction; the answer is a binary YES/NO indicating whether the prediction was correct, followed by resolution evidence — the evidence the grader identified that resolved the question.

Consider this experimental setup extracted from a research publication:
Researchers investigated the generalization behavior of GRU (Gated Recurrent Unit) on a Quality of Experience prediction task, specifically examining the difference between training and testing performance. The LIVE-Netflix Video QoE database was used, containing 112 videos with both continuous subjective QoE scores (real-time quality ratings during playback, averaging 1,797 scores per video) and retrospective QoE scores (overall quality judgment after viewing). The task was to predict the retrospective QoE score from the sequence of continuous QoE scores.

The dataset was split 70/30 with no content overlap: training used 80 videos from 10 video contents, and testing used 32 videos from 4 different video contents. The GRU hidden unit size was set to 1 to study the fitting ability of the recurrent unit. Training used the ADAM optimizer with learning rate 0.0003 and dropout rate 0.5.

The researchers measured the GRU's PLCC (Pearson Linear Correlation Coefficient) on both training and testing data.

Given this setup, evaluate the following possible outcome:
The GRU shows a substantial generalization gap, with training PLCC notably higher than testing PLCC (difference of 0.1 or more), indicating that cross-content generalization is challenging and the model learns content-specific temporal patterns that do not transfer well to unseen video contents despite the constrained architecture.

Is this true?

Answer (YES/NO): YES